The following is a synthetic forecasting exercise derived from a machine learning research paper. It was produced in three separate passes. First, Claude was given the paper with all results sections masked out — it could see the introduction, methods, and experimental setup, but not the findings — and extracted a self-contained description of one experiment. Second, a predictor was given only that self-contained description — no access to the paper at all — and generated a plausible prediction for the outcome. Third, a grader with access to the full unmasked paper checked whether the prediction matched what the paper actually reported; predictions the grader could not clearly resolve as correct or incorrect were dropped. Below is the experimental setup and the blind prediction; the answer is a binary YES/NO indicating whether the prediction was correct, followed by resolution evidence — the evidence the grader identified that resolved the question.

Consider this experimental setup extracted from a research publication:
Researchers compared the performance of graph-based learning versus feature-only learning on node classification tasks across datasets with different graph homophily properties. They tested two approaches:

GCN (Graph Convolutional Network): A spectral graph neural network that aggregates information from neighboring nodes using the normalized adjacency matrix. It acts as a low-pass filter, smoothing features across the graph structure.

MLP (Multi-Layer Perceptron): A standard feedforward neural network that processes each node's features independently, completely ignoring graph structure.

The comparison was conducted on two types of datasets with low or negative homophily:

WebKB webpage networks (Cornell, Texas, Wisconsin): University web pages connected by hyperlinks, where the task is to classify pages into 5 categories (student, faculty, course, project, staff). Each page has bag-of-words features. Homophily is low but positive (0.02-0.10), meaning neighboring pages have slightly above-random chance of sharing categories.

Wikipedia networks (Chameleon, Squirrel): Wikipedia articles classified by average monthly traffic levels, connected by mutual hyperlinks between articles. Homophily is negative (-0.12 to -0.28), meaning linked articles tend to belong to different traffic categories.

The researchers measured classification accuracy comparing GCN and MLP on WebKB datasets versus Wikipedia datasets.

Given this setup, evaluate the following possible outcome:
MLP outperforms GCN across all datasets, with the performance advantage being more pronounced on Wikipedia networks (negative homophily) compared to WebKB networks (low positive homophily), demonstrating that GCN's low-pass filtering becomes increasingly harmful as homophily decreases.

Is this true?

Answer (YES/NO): NO